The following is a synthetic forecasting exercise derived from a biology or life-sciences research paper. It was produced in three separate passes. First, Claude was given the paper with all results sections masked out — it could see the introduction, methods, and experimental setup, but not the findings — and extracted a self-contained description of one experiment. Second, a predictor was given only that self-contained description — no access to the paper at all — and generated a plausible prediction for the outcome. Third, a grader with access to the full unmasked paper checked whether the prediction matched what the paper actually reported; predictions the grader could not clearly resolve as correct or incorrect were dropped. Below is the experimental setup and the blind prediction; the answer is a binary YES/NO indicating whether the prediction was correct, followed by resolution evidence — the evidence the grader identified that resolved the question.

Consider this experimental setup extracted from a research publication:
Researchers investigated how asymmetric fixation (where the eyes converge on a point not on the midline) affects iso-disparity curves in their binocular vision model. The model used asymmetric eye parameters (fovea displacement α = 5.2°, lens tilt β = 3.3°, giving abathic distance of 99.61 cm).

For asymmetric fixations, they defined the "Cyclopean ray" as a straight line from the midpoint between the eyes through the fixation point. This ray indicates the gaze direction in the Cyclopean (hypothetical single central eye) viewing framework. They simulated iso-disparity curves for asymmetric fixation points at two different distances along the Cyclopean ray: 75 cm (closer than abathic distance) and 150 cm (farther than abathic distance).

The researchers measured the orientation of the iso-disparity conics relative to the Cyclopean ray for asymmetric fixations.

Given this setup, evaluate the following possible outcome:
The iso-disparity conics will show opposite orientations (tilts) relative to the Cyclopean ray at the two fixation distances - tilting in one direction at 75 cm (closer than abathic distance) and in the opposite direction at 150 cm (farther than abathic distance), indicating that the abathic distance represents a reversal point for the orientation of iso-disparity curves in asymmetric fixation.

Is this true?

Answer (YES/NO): NO